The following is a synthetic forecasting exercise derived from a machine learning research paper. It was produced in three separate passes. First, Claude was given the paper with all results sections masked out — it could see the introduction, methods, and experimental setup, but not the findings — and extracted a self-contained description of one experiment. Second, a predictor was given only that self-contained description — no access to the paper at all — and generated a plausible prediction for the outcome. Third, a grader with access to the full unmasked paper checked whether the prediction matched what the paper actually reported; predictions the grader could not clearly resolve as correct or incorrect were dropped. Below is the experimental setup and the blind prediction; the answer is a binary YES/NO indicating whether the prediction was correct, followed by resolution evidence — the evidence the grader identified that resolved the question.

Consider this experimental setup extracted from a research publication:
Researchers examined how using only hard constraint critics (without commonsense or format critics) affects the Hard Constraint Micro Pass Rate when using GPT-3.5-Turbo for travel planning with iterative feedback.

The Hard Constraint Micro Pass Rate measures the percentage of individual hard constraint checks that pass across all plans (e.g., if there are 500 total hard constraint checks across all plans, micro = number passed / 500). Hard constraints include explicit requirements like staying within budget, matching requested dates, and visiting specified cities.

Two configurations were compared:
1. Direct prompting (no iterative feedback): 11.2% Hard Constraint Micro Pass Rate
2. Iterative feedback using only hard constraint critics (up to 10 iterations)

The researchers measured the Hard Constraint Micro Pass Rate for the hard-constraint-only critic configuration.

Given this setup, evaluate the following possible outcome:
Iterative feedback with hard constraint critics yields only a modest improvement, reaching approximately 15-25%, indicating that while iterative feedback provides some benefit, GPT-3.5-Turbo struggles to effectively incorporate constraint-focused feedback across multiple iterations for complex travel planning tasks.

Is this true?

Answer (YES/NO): NO